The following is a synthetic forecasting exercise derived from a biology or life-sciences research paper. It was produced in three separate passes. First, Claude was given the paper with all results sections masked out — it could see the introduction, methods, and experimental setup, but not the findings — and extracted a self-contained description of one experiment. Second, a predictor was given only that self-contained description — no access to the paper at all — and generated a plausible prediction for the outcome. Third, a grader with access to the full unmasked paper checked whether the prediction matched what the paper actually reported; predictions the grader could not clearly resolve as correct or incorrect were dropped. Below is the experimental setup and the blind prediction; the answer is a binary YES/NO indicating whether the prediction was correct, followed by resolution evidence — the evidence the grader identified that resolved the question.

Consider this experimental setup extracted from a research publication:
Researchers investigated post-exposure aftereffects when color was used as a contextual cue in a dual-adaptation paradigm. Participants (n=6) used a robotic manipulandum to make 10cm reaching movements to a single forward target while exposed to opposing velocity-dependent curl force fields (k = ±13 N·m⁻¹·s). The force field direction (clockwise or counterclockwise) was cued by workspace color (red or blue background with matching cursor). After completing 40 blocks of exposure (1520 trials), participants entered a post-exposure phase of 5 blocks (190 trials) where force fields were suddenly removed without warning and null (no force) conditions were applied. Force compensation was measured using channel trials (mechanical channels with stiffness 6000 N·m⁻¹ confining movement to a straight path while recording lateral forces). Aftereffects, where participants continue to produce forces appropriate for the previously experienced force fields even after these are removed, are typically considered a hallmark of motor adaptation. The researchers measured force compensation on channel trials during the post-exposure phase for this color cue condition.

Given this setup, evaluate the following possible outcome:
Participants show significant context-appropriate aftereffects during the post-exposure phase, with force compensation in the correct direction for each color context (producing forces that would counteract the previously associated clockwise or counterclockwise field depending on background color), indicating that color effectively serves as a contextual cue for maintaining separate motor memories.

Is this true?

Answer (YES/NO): NO